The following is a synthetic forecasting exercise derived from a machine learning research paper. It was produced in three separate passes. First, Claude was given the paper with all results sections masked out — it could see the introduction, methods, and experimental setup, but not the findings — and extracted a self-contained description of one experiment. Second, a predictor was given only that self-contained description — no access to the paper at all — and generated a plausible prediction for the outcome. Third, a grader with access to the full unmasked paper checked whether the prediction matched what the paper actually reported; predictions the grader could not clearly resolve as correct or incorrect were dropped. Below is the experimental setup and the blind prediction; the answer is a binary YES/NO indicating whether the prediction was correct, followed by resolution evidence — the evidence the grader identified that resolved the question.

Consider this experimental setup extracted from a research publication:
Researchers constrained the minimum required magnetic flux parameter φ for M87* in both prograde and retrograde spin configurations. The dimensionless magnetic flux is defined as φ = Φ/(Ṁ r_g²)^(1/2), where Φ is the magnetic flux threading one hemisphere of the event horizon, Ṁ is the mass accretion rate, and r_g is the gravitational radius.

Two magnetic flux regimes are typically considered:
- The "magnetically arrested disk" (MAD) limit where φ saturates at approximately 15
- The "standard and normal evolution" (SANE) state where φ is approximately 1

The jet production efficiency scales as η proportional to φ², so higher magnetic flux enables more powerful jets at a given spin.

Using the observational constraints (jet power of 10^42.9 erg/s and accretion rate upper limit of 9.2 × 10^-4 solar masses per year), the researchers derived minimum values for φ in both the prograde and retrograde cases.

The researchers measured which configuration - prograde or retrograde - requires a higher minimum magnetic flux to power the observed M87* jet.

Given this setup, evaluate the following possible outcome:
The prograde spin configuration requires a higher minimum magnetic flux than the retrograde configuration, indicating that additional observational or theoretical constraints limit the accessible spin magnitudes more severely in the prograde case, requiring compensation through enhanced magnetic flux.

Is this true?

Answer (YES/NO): NO